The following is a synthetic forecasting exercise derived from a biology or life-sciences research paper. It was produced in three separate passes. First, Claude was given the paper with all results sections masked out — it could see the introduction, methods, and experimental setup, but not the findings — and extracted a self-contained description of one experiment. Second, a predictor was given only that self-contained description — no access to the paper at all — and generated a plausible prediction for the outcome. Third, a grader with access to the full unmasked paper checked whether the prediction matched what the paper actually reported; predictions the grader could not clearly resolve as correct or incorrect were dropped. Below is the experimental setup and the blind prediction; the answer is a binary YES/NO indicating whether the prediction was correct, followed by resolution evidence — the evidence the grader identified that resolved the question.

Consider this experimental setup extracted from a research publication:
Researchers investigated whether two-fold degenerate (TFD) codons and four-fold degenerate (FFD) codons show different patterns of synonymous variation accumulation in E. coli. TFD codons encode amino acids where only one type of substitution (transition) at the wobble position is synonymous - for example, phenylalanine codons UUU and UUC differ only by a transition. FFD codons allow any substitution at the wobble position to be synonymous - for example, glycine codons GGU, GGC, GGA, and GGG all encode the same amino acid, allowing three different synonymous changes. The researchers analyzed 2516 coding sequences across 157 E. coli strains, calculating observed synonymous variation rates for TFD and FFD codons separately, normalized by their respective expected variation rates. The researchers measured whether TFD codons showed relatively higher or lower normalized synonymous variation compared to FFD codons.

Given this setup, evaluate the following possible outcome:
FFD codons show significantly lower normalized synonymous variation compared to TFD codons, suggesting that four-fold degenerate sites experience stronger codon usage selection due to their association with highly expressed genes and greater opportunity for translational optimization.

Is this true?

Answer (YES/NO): NO